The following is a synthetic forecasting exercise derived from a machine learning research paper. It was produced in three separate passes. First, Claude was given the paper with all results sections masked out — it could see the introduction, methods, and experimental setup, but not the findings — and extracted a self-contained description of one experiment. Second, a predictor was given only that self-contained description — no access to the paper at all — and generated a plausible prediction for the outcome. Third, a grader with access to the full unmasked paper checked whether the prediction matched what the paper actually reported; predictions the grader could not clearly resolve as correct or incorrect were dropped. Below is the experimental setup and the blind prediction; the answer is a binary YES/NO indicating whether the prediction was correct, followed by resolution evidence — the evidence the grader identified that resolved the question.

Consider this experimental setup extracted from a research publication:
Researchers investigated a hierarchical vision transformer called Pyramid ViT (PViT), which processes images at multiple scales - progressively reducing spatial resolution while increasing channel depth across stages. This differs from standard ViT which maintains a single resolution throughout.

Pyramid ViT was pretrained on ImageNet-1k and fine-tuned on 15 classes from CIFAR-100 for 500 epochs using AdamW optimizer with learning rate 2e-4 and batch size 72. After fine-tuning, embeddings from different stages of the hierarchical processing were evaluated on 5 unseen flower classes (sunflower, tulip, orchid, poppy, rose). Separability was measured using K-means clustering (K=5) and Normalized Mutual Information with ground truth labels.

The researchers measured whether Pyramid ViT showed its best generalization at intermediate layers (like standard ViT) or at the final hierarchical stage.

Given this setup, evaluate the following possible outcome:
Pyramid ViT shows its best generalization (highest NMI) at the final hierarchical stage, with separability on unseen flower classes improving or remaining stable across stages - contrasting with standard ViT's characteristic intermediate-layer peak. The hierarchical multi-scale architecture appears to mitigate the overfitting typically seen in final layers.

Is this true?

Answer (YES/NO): NO